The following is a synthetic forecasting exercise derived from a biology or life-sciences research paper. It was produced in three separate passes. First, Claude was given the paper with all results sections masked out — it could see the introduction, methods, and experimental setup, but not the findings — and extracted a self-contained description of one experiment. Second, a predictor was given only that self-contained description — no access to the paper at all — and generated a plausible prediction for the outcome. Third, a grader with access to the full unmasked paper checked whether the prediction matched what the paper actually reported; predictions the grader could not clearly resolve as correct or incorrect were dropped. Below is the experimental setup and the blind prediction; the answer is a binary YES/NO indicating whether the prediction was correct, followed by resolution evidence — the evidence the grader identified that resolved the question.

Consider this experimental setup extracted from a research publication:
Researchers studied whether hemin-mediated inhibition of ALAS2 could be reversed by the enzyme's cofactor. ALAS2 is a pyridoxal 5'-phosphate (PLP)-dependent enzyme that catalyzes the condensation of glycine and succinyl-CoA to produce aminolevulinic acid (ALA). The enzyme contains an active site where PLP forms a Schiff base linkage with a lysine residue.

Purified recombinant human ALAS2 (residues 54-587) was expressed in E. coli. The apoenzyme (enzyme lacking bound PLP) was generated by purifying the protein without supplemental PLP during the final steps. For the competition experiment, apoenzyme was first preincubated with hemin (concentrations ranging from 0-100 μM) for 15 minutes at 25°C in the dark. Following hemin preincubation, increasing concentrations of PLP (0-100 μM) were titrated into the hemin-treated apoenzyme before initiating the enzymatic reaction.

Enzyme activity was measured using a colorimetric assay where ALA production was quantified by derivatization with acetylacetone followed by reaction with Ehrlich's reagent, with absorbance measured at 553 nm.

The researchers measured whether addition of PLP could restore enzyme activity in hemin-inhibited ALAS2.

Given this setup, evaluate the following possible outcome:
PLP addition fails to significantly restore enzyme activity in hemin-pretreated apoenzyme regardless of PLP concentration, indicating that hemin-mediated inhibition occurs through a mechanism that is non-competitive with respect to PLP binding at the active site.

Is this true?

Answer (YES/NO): NO